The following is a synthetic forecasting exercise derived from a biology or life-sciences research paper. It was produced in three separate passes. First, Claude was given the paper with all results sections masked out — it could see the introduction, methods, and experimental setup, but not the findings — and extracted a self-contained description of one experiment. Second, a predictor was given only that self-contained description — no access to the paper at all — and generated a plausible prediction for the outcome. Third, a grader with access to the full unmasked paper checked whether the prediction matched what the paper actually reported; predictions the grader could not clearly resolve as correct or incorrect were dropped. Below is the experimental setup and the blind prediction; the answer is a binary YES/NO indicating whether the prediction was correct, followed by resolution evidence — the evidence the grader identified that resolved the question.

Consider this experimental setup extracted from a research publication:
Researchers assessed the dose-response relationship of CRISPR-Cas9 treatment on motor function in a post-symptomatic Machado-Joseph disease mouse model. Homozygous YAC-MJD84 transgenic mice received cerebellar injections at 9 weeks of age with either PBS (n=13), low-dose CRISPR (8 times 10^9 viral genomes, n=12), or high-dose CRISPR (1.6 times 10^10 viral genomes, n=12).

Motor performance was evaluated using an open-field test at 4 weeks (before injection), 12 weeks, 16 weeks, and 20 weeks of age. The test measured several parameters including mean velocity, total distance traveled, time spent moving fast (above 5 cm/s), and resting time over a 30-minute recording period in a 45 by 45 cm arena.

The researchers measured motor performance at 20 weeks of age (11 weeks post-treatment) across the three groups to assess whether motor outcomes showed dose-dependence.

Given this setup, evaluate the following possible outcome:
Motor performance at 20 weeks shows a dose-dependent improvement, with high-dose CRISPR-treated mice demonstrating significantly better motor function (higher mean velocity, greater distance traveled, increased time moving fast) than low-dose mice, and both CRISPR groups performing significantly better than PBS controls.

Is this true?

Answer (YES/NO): NO